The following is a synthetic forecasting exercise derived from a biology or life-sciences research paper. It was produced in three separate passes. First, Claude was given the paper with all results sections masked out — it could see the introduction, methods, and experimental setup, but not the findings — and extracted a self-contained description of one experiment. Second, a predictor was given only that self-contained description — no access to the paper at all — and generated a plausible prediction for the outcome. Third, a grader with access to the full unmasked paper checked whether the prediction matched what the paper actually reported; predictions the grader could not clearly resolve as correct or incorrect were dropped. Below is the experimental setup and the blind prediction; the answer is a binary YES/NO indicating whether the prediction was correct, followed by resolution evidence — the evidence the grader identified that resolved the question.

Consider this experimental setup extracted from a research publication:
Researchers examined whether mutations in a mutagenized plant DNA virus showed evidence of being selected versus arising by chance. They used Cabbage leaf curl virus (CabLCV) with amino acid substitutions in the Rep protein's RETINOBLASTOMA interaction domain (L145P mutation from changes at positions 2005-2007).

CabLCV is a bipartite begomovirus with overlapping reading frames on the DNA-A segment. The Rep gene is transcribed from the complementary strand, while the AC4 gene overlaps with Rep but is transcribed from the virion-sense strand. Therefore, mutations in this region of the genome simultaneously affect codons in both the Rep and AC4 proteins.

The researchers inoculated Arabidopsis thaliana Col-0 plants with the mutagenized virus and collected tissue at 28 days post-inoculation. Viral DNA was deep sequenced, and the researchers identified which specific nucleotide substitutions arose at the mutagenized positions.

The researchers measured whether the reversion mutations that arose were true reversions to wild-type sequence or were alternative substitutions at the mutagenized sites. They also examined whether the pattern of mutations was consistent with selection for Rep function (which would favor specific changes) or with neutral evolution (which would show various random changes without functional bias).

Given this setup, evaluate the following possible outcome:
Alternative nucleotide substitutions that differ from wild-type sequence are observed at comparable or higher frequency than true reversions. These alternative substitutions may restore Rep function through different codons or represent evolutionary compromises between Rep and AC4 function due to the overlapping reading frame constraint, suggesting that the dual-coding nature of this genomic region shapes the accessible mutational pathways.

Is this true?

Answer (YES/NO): YES